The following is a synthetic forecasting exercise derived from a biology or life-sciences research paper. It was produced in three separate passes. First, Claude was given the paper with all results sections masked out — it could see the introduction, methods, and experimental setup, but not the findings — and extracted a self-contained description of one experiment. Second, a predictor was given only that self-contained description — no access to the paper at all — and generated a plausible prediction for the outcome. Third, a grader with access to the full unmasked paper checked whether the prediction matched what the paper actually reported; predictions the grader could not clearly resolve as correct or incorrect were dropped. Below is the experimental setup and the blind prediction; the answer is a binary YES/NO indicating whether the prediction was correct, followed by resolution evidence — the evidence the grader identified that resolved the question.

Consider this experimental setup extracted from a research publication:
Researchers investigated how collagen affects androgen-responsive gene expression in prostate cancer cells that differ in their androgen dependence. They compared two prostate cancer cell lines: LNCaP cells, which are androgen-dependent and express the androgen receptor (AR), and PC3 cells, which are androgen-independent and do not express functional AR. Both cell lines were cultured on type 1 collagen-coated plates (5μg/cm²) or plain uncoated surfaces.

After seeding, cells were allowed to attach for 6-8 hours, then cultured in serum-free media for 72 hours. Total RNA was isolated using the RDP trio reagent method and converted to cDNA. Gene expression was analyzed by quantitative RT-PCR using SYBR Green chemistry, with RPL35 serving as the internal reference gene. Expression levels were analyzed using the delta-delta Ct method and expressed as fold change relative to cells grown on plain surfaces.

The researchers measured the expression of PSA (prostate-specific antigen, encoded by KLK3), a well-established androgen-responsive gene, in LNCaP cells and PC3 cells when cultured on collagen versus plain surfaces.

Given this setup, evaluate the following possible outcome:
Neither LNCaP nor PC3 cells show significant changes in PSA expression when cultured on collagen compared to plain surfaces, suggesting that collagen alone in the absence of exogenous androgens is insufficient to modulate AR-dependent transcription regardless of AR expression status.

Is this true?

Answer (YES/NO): NO